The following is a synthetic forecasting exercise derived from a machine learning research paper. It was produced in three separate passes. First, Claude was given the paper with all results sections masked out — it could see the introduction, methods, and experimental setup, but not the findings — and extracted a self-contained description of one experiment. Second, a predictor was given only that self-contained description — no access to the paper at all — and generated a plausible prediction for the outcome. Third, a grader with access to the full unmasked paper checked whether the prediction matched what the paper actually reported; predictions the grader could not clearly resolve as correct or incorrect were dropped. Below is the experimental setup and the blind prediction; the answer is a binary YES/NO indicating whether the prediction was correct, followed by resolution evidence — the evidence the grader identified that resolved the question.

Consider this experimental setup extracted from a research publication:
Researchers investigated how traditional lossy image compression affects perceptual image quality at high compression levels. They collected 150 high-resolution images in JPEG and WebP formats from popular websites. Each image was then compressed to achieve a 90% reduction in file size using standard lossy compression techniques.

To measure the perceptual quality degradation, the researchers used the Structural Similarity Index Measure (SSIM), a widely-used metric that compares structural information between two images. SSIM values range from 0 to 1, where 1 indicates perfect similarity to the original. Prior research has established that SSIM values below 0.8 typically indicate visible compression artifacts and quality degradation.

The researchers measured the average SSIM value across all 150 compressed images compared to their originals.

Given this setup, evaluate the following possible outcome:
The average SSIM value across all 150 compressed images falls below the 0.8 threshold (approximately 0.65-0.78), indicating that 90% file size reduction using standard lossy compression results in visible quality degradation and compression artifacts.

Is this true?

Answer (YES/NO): YES